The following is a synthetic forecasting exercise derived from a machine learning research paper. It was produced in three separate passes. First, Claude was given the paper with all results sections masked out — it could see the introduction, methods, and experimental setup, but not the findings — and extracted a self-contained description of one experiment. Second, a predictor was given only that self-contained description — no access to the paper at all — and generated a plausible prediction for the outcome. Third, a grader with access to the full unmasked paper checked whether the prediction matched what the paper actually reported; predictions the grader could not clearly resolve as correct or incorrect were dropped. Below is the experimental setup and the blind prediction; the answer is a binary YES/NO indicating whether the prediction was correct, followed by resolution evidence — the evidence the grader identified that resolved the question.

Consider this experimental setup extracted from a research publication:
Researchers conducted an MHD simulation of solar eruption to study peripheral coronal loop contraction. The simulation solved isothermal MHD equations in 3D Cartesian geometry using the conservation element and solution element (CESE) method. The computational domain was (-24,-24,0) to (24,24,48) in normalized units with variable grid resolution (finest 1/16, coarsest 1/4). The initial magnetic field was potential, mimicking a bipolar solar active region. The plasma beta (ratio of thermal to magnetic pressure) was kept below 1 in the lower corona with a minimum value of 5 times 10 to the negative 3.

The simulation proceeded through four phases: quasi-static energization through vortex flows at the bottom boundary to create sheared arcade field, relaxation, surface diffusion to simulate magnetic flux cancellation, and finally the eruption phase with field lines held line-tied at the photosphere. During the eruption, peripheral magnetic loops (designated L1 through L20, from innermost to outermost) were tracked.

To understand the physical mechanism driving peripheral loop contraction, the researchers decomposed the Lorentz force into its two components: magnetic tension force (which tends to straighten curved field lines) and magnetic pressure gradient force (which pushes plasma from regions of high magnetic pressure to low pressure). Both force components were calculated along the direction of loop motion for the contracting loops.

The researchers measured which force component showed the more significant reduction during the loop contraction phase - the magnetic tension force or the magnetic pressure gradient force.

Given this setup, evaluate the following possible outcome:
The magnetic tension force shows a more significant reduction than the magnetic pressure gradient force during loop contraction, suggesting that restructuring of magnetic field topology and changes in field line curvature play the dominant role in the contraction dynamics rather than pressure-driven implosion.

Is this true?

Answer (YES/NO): NO